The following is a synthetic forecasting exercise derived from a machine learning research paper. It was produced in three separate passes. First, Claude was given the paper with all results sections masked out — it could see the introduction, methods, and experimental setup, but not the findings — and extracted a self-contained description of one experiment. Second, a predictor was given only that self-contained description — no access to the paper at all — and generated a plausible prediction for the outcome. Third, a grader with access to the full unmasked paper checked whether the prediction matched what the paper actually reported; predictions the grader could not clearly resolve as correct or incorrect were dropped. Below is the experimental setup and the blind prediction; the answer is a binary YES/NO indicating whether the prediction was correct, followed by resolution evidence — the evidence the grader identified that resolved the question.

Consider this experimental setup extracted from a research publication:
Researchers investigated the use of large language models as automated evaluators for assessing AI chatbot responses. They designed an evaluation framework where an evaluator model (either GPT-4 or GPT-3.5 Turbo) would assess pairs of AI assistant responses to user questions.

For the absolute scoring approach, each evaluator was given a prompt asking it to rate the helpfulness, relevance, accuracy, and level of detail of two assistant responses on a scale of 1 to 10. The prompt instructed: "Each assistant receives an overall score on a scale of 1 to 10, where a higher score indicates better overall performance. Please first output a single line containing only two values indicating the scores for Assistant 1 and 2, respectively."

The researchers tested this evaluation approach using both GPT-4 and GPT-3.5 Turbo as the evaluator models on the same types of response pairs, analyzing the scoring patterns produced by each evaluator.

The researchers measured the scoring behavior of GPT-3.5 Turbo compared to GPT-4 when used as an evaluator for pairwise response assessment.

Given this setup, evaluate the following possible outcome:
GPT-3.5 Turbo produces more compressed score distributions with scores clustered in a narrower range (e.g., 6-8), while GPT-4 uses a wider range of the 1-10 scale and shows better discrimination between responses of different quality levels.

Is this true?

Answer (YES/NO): NO